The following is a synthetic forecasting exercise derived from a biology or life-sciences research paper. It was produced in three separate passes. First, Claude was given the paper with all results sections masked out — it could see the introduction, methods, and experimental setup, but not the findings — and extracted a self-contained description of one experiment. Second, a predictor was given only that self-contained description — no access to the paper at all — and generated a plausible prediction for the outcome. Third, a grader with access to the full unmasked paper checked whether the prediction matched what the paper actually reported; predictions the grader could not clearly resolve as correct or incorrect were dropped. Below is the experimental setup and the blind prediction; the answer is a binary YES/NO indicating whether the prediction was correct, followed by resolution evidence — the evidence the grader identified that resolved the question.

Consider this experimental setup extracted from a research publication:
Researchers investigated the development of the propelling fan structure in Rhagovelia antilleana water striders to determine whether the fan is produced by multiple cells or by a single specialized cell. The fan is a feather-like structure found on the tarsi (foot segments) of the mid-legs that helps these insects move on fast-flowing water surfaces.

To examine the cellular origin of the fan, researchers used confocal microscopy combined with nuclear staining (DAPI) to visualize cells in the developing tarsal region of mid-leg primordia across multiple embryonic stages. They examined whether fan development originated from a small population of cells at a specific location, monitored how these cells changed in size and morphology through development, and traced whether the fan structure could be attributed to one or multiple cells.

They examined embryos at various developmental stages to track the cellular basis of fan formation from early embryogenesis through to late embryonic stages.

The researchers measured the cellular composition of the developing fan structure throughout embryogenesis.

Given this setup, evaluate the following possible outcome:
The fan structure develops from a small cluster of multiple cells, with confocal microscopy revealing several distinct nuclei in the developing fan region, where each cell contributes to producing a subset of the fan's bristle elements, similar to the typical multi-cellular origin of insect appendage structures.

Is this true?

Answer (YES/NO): NO